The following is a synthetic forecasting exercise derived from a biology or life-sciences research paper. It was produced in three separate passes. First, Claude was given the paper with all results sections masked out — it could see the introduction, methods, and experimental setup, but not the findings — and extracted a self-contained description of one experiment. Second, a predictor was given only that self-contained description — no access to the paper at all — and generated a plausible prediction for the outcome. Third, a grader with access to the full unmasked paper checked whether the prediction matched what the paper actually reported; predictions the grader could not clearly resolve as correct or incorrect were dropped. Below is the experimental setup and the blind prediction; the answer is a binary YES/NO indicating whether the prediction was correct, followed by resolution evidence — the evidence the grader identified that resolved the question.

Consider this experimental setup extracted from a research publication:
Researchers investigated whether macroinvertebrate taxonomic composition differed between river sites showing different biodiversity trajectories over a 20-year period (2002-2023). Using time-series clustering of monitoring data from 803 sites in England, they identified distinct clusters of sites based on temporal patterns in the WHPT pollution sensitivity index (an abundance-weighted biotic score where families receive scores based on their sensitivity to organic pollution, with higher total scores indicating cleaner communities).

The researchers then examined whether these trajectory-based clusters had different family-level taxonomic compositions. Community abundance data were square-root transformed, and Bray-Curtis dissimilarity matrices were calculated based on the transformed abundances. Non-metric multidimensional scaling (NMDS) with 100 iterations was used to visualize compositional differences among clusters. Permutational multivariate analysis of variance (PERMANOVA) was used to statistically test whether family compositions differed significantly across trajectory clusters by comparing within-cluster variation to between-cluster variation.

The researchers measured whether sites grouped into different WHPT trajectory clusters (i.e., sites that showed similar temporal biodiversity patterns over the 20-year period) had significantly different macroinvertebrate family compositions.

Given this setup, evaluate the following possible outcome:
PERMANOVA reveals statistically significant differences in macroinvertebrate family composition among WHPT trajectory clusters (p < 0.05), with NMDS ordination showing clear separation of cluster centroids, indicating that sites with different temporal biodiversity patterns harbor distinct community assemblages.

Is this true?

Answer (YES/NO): NO